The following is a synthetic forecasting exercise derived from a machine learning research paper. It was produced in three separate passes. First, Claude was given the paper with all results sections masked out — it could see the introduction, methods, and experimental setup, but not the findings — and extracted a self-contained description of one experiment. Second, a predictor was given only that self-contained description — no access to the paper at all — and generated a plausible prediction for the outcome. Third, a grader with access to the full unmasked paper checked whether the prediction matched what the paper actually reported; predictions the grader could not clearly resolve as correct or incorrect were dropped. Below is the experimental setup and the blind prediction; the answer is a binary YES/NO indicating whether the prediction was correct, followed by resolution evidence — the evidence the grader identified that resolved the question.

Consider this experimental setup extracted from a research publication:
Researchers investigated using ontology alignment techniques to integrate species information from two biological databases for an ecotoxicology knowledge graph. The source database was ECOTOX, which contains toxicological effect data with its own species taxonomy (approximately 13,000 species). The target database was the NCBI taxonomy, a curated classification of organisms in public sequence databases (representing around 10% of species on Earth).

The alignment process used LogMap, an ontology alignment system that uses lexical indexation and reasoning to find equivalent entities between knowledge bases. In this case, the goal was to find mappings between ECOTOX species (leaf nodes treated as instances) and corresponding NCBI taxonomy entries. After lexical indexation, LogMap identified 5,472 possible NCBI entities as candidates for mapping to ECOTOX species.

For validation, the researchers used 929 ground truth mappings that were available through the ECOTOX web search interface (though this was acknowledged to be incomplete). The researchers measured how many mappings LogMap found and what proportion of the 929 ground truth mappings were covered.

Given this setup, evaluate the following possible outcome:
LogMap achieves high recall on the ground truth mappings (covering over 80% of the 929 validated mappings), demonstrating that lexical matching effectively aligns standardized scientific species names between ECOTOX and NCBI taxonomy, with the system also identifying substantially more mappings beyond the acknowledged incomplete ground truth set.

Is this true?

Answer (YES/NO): YES